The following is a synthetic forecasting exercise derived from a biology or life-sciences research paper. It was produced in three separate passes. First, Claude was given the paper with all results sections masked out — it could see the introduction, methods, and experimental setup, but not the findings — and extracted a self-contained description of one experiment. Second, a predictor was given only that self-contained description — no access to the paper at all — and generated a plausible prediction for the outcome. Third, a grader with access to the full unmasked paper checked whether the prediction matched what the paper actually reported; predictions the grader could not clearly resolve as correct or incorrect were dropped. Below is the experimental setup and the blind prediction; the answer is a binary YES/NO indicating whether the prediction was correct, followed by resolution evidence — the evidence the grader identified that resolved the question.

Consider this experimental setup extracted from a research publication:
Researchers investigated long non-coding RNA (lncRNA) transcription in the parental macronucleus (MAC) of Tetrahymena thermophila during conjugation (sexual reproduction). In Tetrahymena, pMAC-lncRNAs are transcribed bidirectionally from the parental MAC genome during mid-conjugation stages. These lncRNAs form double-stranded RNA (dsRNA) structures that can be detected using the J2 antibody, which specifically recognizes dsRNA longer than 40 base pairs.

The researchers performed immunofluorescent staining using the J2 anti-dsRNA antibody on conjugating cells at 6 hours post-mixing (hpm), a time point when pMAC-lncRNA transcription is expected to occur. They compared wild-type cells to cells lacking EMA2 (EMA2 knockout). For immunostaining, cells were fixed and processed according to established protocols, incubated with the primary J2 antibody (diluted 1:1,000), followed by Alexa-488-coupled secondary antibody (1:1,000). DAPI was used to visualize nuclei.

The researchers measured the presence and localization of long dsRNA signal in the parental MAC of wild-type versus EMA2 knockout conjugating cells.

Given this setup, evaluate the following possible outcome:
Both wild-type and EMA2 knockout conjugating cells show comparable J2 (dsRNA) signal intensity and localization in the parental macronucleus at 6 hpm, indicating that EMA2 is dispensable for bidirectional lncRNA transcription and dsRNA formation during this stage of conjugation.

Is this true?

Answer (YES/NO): NO